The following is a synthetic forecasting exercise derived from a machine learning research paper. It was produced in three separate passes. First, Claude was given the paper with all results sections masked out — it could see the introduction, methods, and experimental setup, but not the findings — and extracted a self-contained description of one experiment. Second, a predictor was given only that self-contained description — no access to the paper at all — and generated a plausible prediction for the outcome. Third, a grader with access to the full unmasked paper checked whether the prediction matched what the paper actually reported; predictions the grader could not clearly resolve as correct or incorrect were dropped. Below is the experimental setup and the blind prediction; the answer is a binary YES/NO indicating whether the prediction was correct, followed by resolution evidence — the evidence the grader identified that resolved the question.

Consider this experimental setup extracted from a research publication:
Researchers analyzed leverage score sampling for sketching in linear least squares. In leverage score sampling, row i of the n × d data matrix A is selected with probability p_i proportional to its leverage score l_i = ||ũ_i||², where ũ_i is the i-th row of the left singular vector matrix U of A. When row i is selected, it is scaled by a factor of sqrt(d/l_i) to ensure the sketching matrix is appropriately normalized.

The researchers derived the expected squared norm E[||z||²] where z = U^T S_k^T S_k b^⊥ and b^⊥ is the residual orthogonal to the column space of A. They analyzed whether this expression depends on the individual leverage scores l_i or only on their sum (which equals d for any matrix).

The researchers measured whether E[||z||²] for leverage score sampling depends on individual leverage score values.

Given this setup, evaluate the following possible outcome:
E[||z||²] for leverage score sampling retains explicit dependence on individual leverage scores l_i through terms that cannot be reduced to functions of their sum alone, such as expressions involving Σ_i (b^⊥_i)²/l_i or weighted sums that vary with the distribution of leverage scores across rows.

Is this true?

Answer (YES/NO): NO